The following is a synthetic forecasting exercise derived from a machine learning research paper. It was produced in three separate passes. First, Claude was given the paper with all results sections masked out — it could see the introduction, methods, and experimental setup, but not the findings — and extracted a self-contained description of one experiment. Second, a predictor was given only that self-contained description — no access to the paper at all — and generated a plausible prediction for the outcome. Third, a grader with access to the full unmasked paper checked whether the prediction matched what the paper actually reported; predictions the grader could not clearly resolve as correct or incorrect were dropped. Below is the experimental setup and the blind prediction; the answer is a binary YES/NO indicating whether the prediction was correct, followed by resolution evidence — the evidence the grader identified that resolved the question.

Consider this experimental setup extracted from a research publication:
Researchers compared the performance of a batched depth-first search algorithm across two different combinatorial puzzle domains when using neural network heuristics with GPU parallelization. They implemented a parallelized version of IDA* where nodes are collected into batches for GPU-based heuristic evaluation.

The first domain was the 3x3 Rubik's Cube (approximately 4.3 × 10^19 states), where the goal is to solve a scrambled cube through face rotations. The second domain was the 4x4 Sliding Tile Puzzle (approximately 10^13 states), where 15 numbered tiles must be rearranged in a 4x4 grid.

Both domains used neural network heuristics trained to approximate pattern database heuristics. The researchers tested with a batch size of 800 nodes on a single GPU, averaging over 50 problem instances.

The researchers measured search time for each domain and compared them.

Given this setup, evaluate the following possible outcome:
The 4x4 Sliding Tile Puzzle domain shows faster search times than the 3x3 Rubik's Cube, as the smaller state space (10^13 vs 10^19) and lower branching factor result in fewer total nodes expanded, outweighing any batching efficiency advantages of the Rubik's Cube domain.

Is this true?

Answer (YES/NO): YES